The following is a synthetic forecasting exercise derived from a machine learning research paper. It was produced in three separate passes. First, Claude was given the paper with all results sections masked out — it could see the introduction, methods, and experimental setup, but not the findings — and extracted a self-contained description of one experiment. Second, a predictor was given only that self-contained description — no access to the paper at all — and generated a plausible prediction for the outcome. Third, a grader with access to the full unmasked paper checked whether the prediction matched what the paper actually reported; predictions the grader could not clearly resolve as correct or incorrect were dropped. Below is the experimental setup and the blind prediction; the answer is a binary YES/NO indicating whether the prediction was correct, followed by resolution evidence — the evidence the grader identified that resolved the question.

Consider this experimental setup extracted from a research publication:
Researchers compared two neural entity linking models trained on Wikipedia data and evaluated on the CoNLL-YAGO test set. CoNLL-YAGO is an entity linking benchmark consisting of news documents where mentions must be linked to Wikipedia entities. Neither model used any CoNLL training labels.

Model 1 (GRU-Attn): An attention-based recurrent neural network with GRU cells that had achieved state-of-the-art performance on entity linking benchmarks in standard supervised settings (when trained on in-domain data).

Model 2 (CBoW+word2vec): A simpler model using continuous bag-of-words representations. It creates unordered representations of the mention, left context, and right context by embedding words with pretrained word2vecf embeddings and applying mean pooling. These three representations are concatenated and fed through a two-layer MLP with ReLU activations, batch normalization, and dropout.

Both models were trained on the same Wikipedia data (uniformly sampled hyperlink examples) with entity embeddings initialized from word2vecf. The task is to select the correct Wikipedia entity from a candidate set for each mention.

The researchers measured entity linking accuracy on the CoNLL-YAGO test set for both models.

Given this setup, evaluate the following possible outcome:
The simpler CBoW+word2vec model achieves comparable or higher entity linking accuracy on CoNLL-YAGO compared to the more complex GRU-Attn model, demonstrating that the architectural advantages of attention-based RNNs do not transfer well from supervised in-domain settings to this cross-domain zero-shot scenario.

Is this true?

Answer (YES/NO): YES